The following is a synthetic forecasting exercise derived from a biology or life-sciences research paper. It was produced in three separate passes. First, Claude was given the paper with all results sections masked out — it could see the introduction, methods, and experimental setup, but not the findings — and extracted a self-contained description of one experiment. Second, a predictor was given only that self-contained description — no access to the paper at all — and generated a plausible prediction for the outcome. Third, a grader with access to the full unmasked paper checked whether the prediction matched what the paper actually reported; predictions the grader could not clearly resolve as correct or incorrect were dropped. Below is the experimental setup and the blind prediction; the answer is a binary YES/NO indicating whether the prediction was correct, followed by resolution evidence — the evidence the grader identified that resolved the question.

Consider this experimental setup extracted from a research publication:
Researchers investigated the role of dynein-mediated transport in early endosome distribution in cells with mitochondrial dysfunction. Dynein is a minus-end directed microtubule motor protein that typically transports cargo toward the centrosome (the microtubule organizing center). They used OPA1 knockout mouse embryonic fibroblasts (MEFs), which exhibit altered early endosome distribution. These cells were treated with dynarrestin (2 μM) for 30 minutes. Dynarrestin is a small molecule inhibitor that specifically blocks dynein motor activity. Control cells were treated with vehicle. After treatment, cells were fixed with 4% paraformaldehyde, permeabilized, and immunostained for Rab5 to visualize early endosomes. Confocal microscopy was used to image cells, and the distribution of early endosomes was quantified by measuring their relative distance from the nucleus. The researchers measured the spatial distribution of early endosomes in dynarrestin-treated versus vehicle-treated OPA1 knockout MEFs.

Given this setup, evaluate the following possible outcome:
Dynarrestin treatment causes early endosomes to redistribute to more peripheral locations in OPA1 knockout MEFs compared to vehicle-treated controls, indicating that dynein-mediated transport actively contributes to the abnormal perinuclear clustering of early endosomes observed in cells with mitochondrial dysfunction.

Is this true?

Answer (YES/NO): YES